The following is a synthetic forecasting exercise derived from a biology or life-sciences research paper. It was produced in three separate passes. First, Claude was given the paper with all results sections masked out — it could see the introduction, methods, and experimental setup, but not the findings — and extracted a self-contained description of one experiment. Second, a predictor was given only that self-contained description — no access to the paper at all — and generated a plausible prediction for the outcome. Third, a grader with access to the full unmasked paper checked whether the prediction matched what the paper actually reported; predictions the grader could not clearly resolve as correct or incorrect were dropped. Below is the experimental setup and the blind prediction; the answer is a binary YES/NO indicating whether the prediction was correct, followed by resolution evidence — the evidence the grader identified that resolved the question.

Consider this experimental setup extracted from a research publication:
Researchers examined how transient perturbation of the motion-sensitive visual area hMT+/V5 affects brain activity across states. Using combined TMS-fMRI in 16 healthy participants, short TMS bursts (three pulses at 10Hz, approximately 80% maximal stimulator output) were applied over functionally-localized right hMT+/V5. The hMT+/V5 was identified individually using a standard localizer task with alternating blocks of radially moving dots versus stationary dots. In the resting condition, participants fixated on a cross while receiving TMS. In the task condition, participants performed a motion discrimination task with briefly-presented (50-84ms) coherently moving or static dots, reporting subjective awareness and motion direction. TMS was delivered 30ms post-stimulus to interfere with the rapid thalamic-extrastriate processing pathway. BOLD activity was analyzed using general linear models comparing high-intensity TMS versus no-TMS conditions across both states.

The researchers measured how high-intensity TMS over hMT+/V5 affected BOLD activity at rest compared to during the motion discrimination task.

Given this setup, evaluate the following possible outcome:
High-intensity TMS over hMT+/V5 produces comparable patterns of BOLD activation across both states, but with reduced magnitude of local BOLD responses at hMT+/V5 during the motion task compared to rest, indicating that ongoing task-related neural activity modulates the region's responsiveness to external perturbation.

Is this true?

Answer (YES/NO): NO